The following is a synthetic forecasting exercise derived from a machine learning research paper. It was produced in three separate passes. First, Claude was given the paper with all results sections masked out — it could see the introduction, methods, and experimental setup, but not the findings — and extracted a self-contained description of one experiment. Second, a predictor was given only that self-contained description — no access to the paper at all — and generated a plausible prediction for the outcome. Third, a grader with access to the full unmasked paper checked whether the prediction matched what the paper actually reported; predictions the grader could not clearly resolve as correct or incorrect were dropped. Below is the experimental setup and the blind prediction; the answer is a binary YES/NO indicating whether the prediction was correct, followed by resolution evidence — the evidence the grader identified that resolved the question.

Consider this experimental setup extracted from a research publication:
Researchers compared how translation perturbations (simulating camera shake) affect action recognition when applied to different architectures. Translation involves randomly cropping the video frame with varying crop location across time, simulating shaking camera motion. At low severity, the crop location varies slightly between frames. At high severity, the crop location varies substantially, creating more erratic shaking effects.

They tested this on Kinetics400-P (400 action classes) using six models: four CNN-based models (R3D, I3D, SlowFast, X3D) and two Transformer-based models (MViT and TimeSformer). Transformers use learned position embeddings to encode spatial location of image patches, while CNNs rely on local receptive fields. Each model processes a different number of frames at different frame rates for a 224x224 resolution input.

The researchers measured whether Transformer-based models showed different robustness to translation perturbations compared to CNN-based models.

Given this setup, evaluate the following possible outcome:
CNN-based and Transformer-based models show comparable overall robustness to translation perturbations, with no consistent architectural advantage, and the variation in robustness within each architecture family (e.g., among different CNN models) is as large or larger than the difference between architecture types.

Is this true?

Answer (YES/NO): NO